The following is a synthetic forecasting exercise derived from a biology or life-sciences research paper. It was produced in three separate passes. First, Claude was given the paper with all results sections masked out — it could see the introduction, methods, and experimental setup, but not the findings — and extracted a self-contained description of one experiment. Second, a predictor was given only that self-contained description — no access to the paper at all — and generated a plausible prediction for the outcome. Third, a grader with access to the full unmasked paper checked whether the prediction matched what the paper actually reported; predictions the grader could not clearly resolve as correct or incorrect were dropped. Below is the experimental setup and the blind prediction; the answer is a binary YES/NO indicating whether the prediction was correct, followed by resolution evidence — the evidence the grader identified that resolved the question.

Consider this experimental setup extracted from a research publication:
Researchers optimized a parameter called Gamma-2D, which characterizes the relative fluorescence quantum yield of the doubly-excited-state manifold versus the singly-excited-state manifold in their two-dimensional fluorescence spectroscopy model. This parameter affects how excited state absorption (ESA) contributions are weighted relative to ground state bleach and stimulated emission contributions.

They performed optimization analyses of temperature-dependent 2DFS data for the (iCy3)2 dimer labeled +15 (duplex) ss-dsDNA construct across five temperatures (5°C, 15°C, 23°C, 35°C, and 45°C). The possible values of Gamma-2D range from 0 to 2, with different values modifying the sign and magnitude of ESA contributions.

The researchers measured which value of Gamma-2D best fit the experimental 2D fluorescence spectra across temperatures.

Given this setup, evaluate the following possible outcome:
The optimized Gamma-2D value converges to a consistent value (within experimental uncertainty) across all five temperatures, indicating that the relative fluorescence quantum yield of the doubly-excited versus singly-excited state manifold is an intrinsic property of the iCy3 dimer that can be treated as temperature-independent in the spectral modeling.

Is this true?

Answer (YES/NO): NO